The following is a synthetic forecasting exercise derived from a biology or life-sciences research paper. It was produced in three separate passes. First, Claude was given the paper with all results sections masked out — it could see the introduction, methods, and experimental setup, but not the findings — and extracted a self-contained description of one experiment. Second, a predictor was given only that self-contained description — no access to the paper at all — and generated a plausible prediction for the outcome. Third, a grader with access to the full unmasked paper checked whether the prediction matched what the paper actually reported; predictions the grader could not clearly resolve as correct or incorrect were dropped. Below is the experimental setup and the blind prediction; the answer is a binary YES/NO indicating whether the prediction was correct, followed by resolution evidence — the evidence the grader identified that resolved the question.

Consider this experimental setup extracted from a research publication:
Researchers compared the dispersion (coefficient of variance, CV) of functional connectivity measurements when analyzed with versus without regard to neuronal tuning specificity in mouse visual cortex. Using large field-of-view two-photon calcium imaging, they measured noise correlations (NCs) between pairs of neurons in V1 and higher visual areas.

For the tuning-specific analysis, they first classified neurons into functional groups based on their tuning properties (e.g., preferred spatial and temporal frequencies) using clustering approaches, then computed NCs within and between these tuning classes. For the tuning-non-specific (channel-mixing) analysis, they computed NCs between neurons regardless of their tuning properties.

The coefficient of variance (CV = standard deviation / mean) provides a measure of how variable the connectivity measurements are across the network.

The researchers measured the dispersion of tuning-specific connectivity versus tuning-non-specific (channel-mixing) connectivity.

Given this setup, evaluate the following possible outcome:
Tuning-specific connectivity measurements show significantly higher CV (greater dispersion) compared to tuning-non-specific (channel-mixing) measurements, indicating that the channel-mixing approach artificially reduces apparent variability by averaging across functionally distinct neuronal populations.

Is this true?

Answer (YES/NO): YES